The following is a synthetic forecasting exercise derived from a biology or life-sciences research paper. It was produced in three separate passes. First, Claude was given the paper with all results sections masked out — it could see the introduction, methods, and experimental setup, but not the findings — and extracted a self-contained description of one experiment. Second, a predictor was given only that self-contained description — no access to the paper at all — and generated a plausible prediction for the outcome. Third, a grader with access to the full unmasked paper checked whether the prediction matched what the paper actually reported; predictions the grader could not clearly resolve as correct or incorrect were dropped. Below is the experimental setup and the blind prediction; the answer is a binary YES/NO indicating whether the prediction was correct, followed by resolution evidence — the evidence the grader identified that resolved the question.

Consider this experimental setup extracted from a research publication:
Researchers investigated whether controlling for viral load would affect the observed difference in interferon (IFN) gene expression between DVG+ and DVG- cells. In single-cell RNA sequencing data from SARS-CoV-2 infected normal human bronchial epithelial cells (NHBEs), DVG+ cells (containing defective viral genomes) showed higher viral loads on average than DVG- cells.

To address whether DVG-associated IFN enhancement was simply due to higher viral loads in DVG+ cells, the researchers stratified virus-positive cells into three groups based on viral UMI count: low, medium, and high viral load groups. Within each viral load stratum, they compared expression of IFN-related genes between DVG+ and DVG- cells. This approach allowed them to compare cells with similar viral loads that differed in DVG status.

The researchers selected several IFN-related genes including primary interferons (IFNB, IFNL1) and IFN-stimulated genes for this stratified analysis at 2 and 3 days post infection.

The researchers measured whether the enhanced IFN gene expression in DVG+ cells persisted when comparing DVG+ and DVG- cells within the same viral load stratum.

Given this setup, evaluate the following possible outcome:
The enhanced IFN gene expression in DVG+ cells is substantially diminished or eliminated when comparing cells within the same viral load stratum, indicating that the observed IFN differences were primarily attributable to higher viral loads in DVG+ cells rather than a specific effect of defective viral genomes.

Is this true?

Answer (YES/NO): NO